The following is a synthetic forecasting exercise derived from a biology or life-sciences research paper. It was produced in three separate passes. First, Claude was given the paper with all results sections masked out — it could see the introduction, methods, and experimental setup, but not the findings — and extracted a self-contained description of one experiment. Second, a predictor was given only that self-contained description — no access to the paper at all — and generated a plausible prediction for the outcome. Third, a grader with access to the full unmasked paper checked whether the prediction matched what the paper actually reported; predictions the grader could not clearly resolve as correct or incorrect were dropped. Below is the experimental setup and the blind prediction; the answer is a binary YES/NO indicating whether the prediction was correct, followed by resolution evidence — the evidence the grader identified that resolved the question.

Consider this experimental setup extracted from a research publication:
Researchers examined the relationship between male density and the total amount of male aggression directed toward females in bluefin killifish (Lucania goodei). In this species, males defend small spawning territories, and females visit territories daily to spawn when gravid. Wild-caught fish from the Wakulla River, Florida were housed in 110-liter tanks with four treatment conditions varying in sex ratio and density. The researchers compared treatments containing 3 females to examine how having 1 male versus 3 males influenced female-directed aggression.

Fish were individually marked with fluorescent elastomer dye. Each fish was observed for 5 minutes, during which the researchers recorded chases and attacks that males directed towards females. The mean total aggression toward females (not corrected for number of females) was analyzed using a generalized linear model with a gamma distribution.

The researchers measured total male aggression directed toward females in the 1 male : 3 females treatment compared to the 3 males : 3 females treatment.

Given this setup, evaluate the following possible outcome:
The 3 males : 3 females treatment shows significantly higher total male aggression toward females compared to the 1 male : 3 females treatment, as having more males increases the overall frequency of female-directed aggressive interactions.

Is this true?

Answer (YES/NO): NO